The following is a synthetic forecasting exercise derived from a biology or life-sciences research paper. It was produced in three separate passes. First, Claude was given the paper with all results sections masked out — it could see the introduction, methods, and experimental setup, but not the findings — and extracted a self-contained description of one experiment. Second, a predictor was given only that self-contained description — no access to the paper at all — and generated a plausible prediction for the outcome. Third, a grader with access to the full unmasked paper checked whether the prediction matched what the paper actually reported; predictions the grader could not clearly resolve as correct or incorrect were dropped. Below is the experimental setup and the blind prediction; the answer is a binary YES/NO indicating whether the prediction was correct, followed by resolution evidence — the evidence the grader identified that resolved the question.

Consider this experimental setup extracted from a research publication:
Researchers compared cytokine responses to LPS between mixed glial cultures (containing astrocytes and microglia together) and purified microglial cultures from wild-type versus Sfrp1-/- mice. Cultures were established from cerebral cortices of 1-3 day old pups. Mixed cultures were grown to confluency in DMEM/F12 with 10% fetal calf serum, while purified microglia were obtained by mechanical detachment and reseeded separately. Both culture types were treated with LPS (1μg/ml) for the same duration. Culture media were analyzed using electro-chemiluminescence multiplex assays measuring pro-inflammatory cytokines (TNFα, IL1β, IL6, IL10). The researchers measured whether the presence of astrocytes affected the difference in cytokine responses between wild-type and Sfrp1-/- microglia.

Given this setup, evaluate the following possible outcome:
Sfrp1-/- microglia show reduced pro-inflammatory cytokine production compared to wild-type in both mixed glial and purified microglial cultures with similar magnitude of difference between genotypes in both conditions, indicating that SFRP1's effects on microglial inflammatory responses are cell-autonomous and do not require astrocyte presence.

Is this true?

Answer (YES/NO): NO